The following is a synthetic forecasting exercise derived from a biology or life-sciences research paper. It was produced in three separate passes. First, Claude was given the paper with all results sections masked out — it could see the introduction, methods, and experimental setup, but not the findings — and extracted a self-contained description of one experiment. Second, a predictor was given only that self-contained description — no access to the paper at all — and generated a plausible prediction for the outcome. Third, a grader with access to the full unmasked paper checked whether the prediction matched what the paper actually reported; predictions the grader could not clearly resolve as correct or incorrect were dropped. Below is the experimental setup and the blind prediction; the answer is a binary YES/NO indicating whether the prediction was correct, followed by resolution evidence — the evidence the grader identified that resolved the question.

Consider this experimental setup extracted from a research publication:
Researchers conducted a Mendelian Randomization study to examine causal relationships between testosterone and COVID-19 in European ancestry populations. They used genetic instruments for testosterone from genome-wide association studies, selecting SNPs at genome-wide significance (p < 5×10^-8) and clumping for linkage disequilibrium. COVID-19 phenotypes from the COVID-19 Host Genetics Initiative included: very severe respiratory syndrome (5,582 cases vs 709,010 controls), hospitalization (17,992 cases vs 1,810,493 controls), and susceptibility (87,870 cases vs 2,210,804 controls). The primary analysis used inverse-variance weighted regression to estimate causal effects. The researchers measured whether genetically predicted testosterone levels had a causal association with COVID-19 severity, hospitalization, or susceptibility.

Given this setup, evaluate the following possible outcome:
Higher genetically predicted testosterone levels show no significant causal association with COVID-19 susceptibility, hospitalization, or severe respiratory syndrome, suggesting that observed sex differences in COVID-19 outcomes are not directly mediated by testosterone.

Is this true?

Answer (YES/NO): YES